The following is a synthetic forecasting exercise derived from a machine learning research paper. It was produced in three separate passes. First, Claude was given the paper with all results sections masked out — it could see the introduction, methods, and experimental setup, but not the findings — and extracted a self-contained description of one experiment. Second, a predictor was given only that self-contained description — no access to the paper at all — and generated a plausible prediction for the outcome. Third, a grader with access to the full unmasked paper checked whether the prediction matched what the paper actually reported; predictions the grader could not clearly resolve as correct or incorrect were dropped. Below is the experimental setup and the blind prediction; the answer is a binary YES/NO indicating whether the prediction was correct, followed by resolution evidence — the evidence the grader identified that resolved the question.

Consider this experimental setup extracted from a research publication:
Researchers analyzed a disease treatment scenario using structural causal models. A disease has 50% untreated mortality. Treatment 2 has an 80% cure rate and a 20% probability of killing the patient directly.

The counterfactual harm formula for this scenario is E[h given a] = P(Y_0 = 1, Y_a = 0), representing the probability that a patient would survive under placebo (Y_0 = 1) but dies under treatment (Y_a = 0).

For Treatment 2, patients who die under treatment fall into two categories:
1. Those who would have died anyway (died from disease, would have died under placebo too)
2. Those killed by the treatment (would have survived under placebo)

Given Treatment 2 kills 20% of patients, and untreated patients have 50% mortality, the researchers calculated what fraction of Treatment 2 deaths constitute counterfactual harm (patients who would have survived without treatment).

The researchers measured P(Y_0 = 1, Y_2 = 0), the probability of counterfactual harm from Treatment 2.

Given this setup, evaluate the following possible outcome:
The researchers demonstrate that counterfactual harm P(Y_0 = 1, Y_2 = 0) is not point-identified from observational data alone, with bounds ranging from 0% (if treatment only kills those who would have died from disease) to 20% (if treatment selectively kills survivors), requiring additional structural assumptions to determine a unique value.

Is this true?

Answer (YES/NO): NO